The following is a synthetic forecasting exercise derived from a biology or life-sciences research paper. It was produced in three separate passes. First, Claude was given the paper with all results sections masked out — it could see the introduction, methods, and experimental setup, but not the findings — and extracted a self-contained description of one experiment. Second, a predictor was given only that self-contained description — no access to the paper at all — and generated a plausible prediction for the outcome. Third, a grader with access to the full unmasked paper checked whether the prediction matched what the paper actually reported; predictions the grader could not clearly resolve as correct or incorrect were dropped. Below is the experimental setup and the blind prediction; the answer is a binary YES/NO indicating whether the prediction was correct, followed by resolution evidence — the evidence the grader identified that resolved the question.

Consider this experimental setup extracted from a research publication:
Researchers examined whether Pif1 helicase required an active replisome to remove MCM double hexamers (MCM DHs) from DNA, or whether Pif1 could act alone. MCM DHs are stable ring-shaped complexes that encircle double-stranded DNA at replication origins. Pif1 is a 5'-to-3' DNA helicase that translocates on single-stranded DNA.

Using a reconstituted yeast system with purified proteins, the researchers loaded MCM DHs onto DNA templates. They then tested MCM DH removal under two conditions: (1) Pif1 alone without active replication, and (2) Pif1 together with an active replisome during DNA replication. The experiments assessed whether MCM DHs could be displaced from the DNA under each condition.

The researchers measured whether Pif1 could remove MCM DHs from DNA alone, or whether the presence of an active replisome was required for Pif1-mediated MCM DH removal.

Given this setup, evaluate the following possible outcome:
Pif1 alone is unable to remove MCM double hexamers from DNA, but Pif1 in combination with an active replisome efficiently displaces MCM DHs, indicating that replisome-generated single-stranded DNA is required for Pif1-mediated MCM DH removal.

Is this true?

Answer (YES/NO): NO